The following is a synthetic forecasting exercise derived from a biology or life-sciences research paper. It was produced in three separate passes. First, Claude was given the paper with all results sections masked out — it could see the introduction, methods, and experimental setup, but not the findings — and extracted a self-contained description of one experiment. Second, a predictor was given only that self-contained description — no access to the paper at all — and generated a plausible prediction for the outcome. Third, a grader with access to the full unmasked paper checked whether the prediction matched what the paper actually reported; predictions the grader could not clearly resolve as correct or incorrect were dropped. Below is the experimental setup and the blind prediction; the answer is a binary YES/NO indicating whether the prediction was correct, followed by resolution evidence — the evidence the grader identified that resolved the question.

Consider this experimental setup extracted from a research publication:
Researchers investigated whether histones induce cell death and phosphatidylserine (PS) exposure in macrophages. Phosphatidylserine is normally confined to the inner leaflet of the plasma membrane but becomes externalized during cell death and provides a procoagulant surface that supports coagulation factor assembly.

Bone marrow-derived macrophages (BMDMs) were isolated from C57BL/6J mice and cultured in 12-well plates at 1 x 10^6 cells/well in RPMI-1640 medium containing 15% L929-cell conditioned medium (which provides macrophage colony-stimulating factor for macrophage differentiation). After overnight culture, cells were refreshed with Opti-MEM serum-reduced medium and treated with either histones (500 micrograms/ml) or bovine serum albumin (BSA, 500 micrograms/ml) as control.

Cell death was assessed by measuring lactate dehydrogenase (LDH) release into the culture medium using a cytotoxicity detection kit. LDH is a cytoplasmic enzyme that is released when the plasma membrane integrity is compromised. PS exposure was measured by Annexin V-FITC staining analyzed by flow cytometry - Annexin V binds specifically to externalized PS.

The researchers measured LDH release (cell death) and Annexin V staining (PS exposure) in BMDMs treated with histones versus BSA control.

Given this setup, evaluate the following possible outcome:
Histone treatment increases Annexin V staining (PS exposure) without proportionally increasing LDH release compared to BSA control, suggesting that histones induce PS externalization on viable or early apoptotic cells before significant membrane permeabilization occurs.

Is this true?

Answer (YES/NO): NO